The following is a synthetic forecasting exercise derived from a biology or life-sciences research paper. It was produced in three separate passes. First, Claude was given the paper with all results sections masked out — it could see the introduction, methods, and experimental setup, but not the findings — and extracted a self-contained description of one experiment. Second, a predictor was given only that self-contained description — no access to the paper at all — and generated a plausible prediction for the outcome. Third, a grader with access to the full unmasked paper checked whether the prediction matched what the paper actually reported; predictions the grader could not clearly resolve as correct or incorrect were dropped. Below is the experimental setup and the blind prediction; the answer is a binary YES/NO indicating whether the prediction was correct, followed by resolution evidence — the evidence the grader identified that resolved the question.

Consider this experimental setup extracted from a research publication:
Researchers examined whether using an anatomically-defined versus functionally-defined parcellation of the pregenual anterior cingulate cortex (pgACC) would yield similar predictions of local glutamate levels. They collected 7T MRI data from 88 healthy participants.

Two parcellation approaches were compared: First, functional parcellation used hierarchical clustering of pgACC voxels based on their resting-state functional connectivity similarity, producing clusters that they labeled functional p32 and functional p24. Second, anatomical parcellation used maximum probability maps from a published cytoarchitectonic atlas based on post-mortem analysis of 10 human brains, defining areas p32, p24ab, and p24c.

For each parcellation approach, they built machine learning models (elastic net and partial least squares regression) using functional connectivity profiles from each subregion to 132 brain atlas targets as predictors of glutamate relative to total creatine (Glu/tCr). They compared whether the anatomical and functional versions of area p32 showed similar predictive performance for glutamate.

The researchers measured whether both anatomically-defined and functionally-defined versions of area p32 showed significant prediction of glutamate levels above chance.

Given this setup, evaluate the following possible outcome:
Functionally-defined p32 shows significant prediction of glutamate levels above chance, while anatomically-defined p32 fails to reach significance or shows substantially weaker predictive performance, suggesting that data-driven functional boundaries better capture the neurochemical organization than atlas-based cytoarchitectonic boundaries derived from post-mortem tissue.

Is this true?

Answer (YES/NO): NO